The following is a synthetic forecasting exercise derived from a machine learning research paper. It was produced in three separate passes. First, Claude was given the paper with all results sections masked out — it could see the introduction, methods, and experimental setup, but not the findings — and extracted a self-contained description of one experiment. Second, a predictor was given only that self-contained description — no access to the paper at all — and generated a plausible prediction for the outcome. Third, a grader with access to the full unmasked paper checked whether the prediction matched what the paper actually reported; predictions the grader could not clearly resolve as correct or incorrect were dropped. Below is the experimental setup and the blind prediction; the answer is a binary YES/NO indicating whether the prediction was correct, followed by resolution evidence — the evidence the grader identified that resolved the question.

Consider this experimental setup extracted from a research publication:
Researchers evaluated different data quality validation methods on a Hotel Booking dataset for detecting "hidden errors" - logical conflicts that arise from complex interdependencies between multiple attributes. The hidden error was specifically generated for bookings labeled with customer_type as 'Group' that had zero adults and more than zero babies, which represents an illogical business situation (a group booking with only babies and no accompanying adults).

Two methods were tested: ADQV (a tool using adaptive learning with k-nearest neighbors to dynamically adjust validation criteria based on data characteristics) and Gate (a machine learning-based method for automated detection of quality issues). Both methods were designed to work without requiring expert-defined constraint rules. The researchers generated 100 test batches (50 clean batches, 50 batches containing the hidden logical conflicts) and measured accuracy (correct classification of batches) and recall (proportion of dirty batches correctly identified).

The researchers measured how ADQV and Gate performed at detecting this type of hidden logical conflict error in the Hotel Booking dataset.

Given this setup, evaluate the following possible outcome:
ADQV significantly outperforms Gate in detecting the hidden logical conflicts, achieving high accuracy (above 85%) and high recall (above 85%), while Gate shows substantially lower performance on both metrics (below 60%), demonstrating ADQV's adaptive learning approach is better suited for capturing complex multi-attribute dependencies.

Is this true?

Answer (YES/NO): NO